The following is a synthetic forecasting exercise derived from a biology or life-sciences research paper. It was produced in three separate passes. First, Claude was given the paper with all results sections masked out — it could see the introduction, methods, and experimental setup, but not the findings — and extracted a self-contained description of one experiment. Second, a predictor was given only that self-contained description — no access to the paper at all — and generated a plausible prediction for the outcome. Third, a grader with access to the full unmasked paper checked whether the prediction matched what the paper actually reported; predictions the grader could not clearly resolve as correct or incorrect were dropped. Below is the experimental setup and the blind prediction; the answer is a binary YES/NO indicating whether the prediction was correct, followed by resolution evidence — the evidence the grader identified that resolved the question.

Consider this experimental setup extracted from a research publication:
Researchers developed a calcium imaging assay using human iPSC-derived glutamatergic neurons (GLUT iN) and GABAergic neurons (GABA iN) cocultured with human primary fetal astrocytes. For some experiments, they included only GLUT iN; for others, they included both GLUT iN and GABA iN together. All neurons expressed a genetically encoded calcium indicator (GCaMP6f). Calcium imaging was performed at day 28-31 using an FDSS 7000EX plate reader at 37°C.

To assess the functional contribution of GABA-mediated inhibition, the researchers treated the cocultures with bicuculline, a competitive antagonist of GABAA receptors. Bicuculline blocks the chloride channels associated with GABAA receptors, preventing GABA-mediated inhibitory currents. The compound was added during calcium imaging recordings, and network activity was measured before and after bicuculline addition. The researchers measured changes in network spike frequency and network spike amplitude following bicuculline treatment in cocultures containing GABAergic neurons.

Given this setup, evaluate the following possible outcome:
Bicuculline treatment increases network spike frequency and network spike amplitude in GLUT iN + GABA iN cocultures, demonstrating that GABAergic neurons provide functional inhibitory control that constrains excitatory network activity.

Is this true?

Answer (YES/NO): NO